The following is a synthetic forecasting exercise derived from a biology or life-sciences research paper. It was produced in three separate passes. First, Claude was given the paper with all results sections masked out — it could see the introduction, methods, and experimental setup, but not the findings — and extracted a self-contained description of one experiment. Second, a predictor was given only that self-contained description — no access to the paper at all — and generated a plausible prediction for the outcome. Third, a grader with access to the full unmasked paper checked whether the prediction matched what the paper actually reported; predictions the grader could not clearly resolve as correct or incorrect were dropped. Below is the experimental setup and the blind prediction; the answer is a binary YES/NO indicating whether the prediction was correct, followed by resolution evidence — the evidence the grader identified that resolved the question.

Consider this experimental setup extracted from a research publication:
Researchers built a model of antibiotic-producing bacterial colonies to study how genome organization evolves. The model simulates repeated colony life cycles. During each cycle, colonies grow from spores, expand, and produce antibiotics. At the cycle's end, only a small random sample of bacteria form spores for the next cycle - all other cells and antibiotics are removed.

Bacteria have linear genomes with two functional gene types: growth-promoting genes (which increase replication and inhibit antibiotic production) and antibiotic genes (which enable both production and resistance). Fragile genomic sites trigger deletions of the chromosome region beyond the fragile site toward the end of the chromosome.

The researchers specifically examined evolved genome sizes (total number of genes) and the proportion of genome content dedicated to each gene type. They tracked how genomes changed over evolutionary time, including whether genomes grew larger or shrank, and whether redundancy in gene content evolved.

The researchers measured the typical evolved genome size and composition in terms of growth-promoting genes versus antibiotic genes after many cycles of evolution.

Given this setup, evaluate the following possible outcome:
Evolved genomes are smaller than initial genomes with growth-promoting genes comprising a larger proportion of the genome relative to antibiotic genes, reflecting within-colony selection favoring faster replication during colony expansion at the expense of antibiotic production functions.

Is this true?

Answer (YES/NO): NO